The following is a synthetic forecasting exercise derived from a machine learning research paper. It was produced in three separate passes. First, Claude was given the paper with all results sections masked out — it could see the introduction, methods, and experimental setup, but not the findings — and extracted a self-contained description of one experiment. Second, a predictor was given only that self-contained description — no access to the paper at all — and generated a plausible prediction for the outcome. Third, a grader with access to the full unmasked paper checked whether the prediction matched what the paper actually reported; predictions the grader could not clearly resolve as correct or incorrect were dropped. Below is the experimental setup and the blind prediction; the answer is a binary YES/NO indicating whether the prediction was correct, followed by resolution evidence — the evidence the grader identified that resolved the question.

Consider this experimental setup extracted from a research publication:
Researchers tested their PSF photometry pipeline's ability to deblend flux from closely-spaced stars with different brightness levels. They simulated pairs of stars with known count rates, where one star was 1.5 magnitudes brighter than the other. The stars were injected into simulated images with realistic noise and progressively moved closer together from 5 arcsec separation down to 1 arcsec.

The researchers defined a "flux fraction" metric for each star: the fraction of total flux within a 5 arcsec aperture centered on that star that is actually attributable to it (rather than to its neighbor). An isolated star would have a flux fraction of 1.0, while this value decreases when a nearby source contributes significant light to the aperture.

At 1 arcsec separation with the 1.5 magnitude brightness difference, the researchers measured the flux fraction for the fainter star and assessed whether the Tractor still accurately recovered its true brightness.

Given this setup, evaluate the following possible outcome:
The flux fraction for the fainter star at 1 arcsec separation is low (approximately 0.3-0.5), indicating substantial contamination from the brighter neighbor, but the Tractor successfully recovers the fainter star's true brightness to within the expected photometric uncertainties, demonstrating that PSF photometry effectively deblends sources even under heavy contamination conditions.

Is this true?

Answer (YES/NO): NO